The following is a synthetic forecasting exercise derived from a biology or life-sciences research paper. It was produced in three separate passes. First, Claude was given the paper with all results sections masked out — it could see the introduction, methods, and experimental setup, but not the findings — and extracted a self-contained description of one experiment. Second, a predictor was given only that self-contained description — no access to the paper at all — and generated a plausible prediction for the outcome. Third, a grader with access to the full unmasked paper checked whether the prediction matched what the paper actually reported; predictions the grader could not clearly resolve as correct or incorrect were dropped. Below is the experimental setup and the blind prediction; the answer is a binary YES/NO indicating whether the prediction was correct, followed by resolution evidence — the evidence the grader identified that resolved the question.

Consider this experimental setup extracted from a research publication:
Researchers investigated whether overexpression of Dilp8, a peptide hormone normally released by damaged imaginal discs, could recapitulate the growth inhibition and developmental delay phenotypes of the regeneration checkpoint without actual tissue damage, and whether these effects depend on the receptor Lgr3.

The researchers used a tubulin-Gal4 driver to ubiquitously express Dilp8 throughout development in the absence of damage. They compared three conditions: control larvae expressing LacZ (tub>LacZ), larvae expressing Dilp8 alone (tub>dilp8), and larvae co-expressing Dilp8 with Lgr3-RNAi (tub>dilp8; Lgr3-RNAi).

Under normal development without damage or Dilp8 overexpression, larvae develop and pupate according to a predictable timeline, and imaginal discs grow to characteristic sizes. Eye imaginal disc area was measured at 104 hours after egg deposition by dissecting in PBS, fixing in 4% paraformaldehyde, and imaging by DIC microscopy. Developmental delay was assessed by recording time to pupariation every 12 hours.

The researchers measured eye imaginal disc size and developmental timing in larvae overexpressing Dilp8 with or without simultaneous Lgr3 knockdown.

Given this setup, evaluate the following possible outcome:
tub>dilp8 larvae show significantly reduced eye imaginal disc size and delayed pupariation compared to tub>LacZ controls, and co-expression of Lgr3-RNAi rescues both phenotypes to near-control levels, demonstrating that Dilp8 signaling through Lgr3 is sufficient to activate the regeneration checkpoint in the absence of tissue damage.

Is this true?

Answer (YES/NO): YES